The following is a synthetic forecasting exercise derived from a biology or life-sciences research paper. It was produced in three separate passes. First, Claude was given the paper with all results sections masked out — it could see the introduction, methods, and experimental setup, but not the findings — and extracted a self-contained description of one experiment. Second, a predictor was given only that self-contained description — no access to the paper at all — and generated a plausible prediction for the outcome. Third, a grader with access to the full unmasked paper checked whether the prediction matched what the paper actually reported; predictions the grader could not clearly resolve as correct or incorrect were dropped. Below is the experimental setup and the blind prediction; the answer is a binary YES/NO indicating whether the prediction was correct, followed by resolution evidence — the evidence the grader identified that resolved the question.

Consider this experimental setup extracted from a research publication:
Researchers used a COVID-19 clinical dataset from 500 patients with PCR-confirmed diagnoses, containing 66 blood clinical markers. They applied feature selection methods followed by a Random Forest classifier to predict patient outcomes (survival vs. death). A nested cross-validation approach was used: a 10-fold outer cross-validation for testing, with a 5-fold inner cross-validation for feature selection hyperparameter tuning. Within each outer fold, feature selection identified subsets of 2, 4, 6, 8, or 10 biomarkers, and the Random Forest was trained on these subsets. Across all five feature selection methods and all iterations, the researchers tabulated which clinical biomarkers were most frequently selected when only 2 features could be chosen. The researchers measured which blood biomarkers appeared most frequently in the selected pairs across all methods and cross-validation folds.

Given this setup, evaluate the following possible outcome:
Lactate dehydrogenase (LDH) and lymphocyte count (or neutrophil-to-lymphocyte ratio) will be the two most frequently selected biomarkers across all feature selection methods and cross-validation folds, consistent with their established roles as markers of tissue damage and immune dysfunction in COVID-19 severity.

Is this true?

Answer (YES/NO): NO